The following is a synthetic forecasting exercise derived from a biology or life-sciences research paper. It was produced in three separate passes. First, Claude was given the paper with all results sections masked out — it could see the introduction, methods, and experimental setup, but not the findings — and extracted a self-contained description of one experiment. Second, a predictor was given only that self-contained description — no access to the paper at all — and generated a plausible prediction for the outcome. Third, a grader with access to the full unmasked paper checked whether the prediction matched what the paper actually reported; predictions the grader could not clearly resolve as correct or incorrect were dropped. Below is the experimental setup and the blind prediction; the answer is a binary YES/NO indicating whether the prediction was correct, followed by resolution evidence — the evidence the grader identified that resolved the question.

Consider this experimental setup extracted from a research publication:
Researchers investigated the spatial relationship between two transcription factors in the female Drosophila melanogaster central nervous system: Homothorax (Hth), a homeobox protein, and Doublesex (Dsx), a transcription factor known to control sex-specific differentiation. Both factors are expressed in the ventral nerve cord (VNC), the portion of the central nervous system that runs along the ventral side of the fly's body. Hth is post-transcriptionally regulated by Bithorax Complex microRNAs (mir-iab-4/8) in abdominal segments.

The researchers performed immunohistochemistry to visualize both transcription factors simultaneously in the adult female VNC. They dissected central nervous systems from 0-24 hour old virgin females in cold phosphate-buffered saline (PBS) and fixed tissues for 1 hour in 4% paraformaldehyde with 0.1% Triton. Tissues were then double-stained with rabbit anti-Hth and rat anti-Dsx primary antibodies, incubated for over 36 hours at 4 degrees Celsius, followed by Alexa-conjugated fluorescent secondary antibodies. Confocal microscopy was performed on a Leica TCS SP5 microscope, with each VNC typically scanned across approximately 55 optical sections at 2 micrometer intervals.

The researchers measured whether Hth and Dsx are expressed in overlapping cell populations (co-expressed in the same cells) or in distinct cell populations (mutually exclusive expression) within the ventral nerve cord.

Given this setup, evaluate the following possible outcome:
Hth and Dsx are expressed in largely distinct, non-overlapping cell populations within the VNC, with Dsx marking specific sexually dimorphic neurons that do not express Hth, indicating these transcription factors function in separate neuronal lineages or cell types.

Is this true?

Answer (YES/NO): YES